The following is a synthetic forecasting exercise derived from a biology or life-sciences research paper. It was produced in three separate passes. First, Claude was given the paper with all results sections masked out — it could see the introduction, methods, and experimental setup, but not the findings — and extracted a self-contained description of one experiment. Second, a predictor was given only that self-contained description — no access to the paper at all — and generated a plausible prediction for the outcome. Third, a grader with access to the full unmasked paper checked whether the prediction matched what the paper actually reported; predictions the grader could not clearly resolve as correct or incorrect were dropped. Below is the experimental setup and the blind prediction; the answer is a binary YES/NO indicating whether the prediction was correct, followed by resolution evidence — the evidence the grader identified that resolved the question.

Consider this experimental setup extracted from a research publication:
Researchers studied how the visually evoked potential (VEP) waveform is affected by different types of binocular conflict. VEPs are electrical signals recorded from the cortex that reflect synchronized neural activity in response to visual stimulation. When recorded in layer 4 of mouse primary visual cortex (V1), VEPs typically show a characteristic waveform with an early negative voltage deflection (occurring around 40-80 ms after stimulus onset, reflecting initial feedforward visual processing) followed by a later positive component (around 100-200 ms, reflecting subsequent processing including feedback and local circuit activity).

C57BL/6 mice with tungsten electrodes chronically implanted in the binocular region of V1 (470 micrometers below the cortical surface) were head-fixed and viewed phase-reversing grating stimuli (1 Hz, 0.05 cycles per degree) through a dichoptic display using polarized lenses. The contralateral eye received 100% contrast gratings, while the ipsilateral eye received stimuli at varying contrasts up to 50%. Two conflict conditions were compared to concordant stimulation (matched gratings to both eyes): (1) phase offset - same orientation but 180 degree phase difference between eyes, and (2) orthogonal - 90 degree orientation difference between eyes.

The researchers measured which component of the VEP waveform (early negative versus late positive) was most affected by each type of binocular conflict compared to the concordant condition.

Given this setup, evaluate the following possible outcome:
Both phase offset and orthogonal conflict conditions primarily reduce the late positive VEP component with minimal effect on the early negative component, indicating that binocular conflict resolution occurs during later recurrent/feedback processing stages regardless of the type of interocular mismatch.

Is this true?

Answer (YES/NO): NO